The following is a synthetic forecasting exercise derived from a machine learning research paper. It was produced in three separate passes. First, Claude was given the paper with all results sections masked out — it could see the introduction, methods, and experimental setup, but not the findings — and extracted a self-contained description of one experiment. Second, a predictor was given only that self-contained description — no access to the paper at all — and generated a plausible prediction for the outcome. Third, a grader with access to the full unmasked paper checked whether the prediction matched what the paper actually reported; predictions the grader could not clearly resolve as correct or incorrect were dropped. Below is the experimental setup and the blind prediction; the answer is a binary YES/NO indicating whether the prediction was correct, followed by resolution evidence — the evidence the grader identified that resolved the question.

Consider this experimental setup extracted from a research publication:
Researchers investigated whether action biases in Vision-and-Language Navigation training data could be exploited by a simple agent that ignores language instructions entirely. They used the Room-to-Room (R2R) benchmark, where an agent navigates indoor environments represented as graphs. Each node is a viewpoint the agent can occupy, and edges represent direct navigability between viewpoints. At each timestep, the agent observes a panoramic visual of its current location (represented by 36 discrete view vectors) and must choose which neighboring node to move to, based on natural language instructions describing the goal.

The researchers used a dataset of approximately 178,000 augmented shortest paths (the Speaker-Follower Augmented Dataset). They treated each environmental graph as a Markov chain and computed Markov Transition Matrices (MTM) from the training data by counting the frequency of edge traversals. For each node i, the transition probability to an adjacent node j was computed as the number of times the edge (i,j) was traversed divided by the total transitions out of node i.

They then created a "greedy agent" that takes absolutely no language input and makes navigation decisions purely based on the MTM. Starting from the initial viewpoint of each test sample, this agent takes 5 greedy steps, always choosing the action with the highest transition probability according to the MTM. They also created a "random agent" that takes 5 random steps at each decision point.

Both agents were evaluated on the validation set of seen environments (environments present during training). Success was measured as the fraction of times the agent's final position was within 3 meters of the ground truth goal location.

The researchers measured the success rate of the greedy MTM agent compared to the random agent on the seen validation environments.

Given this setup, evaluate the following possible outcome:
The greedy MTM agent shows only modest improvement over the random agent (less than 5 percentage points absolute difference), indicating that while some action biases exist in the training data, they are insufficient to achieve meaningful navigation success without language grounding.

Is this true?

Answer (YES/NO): NO